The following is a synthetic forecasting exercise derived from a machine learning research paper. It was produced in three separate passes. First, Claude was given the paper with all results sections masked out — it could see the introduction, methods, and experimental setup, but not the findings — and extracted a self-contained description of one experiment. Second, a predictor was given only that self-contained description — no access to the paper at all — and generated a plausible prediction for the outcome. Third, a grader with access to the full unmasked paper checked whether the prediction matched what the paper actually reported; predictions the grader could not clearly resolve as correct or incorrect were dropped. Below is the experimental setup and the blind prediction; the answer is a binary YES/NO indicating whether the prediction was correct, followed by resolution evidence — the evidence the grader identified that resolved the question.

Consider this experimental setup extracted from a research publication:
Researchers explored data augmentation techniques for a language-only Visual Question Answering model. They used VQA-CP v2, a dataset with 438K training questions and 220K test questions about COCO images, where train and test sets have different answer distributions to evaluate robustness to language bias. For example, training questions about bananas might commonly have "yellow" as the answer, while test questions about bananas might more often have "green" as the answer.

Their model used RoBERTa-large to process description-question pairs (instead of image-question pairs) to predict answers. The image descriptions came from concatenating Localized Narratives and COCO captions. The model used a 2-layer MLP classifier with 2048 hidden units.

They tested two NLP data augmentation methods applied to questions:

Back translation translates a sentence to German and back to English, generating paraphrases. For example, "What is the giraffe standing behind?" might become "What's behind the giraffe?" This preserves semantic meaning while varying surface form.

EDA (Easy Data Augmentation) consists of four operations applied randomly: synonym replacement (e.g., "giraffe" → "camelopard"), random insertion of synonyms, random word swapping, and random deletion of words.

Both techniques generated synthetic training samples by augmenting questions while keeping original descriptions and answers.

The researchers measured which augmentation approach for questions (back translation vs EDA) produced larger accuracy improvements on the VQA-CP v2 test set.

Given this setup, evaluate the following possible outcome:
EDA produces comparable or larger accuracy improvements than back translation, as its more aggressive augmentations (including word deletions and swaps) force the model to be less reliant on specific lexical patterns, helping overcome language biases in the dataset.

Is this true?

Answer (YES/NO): NO